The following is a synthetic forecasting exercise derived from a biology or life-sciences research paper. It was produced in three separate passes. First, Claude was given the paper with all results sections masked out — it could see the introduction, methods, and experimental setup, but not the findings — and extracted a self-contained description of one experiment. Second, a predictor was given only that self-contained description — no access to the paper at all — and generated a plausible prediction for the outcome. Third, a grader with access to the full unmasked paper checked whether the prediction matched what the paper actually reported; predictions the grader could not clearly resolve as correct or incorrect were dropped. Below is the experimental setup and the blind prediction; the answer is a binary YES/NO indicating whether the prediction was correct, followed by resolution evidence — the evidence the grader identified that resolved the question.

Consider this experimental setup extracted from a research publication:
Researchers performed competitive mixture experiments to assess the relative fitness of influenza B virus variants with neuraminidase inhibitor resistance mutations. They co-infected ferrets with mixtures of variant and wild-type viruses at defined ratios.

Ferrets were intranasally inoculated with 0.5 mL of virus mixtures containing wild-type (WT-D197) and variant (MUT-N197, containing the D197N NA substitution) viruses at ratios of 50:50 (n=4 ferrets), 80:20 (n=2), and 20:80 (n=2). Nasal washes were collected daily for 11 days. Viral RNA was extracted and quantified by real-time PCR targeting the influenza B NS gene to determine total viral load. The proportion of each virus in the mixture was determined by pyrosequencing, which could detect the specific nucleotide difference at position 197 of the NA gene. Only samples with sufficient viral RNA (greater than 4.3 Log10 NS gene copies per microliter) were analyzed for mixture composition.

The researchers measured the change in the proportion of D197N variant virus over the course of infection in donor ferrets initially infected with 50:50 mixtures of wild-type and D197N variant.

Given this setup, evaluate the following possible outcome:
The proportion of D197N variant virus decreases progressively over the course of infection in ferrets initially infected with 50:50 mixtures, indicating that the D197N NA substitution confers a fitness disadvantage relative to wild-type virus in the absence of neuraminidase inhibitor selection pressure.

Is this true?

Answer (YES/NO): NO